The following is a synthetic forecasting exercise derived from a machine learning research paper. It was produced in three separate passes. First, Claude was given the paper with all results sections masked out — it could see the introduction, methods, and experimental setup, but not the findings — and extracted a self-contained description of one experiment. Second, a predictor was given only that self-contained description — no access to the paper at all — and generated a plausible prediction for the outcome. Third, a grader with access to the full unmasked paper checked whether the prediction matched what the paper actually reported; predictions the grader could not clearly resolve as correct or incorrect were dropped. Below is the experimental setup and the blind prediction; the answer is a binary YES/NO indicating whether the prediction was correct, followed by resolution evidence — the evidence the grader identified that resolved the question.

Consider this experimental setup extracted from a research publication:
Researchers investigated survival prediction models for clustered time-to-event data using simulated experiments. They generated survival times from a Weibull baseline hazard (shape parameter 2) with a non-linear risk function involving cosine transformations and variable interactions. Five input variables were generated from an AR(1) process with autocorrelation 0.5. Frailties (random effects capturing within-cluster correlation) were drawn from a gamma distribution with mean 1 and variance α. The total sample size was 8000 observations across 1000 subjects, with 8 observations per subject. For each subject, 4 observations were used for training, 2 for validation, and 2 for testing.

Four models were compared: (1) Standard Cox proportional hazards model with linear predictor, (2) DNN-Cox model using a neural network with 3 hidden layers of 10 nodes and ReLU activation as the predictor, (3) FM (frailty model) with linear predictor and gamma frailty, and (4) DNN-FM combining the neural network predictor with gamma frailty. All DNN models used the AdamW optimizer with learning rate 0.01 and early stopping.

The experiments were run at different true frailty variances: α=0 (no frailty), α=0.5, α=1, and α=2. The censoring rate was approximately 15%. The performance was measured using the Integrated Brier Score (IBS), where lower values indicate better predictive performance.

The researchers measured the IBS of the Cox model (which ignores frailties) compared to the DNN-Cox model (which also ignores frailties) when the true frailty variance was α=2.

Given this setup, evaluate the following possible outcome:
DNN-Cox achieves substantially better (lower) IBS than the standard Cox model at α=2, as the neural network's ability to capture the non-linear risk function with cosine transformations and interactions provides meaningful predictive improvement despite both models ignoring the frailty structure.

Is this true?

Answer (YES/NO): NO